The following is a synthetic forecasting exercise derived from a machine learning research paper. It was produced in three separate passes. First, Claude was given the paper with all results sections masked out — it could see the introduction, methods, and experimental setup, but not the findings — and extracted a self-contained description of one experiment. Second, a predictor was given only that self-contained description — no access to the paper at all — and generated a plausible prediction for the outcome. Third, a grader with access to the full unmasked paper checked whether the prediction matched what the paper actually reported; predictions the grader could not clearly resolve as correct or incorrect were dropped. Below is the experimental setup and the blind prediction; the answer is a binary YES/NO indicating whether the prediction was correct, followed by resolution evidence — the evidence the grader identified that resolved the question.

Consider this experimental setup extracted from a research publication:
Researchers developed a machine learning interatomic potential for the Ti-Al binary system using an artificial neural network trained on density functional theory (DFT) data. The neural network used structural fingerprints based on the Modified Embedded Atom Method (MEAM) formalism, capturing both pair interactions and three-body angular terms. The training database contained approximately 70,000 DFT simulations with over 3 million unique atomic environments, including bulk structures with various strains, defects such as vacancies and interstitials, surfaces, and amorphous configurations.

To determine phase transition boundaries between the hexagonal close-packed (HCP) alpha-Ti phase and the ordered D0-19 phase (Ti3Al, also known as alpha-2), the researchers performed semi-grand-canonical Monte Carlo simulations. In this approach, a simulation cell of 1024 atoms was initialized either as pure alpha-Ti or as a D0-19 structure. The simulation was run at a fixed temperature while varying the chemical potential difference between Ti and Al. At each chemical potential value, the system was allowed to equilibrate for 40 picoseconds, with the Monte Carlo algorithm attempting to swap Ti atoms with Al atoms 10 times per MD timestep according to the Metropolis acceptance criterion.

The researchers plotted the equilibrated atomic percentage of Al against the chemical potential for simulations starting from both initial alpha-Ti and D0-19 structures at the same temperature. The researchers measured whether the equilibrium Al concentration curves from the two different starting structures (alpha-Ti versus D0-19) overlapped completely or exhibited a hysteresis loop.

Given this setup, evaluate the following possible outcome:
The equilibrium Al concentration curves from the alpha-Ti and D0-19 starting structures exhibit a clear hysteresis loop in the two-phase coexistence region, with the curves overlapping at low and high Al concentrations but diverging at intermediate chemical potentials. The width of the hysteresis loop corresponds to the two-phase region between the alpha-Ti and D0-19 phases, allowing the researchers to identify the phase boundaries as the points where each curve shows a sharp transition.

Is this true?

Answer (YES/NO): YES